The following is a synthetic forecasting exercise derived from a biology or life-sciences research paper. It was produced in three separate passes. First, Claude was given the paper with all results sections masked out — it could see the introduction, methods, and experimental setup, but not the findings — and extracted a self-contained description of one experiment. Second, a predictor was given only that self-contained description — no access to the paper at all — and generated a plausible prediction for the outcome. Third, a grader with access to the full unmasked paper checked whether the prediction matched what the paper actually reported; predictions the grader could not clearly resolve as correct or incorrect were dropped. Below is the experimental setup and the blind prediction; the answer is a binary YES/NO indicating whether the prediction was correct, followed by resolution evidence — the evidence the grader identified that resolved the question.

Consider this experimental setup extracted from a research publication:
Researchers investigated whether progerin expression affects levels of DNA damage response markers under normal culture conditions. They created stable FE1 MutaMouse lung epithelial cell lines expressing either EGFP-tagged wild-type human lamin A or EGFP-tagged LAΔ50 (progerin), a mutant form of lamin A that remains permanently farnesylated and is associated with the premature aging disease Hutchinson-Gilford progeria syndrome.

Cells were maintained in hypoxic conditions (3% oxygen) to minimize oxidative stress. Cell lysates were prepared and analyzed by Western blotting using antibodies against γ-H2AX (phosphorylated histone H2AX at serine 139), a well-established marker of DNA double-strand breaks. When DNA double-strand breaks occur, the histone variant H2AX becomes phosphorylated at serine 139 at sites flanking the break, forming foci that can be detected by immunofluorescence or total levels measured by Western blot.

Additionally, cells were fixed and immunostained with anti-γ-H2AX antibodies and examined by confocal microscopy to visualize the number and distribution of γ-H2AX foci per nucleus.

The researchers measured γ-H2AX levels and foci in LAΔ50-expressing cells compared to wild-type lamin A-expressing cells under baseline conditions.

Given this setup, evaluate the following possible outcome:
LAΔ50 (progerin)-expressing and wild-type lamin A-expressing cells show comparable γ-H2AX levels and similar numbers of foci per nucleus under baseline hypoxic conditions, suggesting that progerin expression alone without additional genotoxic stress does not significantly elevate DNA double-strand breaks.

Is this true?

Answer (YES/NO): YES